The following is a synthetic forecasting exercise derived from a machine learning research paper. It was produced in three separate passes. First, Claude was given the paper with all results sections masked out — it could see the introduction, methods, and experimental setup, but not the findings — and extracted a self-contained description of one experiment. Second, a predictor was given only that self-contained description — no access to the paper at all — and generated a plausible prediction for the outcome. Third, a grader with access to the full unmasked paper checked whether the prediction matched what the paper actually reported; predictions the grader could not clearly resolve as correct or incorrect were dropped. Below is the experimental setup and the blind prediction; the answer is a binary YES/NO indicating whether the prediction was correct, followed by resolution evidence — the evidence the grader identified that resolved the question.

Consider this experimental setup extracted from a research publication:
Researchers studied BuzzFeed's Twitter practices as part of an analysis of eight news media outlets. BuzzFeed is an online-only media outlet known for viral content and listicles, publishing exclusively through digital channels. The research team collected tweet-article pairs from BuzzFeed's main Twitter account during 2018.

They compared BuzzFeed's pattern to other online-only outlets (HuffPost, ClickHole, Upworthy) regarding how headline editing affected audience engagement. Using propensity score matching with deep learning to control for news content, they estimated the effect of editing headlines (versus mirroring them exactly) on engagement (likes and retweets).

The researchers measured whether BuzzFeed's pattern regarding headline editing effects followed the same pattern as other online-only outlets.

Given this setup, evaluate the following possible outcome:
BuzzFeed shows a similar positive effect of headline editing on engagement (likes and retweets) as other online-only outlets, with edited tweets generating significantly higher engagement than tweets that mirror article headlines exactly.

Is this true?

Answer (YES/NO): NO